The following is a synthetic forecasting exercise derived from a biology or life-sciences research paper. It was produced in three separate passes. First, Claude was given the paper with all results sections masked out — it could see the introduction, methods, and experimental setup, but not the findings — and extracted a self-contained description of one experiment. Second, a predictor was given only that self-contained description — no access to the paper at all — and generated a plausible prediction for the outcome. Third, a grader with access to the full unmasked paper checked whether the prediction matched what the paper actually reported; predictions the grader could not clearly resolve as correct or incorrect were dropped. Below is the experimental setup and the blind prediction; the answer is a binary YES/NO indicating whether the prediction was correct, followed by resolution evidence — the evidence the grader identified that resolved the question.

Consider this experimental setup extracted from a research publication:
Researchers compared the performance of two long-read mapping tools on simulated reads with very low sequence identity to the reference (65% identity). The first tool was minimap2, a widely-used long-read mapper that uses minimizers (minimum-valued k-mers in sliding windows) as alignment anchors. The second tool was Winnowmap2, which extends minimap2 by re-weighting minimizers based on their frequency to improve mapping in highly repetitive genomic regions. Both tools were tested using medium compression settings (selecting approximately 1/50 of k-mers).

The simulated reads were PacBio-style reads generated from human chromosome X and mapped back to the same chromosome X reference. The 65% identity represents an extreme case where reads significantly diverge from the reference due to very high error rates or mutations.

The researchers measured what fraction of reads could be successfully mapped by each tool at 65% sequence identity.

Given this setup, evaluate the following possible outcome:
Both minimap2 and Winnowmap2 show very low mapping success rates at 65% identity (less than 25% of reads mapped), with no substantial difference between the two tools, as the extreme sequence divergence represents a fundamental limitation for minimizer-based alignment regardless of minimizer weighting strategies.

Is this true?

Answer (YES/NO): NO